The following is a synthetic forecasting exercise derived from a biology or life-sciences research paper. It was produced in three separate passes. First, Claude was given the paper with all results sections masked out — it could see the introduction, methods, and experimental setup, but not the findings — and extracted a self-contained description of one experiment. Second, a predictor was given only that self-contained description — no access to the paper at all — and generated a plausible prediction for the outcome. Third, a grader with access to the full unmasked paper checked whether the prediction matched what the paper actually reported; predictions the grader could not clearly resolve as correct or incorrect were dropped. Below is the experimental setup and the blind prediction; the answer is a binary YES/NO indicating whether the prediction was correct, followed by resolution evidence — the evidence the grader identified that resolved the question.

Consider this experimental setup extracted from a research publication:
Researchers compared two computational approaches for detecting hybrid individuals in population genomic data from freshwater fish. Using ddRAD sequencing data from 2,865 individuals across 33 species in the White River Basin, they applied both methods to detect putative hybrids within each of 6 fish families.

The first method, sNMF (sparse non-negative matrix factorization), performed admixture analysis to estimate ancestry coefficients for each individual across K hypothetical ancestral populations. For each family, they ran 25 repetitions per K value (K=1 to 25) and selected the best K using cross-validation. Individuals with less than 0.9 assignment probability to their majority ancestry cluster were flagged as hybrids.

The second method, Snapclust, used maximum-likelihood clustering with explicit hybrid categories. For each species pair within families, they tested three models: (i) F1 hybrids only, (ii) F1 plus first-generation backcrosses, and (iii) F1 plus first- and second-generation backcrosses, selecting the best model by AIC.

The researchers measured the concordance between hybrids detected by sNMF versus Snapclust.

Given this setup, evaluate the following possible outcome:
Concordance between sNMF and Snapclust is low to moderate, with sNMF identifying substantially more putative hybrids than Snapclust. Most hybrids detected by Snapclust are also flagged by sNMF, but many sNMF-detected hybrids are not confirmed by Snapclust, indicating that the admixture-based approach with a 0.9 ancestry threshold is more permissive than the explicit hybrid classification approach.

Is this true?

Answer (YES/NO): NO